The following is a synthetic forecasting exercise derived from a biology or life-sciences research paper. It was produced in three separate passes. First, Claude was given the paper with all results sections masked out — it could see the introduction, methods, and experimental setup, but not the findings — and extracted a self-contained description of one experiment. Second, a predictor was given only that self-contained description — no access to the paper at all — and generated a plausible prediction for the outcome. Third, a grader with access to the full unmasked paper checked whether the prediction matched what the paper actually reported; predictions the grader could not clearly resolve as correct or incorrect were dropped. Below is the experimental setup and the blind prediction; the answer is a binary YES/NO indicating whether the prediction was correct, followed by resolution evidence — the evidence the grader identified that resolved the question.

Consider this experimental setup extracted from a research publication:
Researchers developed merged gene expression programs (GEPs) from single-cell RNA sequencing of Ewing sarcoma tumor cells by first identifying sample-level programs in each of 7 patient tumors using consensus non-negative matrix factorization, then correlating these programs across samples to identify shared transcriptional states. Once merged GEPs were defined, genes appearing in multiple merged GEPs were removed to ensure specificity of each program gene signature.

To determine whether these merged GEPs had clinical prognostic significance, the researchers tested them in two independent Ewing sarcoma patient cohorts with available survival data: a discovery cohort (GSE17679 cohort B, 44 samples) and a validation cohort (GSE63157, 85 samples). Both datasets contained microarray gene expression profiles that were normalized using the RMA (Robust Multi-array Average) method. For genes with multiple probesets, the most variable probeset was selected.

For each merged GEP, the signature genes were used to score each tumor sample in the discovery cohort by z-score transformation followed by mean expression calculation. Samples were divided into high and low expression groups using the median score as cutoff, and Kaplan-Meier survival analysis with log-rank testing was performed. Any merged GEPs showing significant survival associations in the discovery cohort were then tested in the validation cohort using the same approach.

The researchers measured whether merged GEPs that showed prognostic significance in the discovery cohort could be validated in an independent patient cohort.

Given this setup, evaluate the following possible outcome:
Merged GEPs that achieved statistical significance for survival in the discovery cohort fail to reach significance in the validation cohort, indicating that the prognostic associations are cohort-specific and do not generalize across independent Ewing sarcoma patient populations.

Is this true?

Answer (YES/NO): NO